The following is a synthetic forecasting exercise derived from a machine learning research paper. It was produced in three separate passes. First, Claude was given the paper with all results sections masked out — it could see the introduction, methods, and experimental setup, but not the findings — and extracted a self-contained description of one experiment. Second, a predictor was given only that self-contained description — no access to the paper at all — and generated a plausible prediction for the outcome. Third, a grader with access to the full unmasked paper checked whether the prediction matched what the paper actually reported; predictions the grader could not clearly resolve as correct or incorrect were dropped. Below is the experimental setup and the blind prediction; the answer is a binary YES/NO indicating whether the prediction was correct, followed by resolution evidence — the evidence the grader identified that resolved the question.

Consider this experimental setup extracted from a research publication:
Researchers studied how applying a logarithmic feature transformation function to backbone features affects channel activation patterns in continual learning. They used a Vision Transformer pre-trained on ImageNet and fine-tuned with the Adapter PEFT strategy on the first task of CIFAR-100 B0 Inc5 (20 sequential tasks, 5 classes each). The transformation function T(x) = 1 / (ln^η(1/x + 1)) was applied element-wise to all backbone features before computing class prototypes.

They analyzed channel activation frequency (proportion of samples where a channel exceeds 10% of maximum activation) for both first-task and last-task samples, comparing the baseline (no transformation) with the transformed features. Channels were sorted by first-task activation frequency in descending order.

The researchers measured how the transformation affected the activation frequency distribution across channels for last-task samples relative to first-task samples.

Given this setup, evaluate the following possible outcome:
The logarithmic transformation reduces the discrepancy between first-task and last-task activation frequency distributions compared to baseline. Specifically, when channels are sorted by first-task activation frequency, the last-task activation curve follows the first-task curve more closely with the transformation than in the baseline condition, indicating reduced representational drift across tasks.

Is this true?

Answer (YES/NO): NO